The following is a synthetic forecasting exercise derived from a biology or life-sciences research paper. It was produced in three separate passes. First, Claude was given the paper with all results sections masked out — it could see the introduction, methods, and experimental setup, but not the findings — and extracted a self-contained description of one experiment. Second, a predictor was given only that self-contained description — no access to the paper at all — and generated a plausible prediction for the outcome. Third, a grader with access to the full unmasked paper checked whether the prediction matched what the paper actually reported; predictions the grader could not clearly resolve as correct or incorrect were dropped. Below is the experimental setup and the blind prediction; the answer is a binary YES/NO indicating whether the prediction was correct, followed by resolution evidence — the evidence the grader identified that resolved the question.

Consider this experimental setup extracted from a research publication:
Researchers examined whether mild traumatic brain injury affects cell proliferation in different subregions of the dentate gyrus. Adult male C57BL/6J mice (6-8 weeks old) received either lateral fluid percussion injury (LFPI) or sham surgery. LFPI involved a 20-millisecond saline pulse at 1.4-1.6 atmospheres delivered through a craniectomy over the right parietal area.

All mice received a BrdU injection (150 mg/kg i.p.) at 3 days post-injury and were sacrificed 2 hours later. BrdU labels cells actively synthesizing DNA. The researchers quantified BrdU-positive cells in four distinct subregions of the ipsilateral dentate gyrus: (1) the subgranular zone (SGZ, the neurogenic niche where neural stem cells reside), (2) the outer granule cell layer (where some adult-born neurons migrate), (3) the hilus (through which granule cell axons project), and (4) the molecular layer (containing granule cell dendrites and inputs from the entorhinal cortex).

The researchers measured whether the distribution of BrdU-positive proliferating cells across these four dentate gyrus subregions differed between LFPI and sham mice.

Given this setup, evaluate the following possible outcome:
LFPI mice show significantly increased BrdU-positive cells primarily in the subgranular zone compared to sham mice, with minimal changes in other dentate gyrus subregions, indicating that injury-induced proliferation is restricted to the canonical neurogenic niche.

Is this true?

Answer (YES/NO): NO